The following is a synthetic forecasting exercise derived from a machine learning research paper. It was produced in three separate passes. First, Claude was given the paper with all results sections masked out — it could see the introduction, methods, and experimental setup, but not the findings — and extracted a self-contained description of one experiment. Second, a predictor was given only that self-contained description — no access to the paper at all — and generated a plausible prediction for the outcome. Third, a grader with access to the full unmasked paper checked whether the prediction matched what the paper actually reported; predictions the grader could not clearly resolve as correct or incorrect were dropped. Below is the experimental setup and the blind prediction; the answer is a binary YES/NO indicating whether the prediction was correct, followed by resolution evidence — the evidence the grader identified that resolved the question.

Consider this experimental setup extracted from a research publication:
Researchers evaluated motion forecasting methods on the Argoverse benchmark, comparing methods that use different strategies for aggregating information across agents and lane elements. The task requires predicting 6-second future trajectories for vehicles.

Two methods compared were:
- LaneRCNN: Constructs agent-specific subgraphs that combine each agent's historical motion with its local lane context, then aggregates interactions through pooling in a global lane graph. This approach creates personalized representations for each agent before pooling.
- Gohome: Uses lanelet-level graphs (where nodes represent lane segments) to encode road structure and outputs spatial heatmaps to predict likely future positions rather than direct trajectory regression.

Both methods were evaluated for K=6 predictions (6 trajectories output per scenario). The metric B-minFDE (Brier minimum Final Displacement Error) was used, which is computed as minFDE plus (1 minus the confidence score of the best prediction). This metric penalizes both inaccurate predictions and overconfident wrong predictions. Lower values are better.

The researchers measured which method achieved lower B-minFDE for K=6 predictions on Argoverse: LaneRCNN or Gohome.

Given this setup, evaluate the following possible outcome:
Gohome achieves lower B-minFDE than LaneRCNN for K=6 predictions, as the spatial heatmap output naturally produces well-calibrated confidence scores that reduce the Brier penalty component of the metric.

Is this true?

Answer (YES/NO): YES